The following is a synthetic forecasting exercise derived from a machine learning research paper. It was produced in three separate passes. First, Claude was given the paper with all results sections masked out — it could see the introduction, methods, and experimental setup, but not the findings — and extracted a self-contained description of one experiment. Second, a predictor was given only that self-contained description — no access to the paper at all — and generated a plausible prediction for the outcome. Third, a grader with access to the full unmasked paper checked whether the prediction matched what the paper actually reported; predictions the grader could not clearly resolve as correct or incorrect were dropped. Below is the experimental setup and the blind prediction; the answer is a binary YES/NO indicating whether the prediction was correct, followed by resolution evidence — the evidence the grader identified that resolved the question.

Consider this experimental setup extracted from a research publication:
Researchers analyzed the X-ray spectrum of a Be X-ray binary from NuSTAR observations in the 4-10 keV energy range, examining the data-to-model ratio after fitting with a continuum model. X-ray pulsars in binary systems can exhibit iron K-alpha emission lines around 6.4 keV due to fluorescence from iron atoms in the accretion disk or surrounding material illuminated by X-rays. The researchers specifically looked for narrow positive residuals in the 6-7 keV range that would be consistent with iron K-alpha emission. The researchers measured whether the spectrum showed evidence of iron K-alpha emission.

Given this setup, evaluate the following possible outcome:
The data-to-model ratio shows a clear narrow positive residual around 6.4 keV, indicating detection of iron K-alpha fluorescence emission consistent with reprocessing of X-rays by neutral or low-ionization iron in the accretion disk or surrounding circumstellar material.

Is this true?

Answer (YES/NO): YES